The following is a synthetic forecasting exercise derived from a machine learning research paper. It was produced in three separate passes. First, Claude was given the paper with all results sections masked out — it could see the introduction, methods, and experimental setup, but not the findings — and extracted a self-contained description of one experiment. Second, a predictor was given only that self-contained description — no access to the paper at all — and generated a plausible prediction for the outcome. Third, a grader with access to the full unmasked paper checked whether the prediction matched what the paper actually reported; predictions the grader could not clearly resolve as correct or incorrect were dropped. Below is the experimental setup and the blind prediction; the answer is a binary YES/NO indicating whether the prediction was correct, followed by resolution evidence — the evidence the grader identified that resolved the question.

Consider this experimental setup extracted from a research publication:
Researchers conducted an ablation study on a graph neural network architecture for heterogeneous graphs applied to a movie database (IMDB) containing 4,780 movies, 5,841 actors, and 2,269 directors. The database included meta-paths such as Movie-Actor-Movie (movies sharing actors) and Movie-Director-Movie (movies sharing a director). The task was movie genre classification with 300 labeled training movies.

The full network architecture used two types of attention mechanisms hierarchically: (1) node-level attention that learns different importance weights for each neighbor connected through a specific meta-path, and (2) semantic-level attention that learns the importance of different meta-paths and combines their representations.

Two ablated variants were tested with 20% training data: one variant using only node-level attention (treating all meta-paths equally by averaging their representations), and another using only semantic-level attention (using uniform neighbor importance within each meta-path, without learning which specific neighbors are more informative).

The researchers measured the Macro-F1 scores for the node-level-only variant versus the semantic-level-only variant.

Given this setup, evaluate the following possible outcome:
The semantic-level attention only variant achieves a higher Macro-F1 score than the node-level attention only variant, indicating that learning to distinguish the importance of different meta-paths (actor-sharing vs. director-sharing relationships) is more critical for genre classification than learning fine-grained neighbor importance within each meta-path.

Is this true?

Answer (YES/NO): NO